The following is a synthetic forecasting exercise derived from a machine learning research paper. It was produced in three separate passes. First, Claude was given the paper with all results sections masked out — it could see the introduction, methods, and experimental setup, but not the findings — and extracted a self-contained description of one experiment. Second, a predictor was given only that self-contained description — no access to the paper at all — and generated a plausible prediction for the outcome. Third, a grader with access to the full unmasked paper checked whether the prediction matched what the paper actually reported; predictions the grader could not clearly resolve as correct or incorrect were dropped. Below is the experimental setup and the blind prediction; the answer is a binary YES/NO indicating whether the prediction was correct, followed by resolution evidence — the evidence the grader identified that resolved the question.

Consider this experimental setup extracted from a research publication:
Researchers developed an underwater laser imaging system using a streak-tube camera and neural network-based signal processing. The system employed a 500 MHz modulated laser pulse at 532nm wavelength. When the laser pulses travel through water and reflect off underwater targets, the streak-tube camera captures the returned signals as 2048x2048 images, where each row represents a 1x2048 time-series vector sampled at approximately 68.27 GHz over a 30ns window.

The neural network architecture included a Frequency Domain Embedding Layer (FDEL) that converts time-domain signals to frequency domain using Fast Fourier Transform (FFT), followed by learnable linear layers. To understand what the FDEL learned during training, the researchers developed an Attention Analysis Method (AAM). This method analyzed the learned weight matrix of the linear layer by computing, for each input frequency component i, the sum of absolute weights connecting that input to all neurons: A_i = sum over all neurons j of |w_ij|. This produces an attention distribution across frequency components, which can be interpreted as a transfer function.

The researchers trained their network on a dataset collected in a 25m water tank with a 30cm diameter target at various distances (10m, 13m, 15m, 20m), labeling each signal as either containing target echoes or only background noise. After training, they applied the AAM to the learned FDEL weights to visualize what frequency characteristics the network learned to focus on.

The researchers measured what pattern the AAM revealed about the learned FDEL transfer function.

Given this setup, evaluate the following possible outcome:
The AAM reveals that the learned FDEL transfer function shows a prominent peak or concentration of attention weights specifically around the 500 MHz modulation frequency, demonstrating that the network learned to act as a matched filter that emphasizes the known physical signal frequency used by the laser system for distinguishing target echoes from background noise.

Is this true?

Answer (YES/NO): NO